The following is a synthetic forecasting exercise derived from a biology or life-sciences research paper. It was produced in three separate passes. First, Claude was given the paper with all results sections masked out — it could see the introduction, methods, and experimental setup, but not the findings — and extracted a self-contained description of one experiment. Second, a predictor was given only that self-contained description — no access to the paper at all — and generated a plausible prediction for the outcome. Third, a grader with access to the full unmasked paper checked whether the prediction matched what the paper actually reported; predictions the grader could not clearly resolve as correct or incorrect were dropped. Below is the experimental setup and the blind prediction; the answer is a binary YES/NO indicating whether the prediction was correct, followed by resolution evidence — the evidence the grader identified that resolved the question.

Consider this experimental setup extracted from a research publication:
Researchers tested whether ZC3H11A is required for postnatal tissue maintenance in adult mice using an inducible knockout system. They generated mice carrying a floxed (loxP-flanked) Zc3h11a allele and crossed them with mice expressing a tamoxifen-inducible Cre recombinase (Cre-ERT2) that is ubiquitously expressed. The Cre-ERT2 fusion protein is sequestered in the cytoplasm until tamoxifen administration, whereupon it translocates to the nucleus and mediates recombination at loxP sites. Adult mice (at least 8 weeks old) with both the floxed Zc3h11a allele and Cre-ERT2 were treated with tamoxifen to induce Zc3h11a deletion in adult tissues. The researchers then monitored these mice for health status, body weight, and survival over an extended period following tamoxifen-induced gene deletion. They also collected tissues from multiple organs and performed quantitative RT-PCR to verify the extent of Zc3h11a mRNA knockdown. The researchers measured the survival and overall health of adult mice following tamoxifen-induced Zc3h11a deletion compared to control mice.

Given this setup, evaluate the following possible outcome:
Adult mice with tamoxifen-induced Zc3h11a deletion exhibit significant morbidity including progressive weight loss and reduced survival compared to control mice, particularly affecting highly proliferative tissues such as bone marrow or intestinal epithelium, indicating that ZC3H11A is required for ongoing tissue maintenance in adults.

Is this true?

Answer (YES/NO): NO